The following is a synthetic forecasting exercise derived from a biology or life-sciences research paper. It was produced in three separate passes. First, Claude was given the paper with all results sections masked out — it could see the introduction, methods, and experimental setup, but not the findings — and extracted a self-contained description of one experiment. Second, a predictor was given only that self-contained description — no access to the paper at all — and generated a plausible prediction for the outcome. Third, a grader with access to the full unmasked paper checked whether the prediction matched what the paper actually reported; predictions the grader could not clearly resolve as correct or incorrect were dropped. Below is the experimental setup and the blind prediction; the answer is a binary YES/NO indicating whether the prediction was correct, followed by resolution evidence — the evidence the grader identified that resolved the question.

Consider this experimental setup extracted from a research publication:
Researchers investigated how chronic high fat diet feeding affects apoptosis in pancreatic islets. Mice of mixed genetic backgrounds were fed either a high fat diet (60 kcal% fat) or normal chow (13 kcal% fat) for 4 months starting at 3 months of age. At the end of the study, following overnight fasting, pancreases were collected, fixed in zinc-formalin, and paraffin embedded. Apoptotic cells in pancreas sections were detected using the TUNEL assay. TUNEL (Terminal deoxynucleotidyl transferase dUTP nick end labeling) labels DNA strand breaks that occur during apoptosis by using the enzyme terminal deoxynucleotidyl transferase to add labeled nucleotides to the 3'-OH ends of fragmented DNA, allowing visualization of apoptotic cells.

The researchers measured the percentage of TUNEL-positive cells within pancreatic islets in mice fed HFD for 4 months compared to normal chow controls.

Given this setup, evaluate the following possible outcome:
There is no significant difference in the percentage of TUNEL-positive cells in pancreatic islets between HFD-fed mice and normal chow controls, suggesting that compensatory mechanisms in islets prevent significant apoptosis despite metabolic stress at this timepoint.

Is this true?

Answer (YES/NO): YES